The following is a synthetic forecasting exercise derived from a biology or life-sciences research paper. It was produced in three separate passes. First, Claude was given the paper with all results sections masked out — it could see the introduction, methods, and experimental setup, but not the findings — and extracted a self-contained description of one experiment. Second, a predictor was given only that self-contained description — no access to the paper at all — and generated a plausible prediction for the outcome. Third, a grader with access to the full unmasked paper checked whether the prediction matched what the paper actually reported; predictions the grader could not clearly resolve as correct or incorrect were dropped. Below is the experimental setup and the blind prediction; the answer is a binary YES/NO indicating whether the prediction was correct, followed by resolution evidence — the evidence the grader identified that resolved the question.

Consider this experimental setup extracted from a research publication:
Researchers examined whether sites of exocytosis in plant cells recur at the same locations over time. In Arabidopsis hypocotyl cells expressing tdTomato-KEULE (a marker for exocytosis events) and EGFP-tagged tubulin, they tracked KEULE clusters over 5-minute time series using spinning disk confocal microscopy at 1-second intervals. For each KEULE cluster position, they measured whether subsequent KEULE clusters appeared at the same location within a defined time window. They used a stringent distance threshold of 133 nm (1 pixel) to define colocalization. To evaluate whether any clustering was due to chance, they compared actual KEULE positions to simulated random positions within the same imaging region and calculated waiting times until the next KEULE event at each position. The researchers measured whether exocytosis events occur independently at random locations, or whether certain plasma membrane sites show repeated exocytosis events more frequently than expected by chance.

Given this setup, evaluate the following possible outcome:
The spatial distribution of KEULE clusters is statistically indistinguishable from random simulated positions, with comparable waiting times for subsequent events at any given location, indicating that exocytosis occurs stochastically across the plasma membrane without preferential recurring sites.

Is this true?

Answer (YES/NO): NO